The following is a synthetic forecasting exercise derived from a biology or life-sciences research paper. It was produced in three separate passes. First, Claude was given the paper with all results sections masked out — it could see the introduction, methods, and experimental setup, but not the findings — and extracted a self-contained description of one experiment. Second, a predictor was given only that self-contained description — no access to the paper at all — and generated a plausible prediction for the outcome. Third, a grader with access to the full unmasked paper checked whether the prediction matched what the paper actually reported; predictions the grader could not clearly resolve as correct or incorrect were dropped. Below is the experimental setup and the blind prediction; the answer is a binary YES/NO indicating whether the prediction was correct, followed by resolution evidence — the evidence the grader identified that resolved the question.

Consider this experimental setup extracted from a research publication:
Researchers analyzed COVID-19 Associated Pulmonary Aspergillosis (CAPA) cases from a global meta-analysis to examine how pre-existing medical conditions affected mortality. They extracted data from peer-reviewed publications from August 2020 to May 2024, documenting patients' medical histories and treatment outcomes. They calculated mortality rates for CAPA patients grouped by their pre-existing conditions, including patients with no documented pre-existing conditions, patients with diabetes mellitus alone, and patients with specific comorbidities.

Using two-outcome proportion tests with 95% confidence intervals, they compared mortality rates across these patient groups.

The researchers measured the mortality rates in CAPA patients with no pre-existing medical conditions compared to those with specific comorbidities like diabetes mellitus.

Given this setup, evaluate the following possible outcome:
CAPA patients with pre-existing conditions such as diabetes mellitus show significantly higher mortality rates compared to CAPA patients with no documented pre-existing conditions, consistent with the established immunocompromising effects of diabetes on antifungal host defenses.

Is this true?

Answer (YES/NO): NO